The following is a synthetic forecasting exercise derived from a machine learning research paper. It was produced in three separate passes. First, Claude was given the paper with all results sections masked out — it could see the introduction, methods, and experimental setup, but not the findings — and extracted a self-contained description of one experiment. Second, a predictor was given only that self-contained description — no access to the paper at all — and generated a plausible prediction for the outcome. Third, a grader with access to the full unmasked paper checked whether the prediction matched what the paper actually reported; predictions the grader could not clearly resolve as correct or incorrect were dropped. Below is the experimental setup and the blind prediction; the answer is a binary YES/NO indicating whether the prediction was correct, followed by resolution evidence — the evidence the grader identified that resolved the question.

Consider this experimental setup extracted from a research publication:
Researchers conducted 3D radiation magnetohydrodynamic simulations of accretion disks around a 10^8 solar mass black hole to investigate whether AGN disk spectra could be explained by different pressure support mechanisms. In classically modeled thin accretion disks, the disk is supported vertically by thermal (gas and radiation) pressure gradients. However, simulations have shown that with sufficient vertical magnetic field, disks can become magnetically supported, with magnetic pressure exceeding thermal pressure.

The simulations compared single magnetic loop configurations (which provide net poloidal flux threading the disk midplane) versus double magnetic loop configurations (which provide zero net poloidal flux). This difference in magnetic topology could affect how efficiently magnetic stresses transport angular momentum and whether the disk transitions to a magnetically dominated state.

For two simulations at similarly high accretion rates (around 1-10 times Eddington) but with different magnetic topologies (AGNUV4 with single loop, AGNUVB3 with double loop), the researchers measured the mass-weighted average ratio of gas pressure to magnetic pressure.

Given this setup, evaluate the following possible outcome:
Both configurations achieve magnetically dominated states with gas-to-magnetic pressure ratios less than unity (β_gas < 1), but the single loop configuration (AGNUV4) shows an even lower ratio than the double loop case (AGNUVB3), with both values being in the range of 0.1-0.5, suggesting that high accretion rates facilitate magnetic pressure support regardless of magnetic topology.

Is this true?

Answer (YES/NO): NO